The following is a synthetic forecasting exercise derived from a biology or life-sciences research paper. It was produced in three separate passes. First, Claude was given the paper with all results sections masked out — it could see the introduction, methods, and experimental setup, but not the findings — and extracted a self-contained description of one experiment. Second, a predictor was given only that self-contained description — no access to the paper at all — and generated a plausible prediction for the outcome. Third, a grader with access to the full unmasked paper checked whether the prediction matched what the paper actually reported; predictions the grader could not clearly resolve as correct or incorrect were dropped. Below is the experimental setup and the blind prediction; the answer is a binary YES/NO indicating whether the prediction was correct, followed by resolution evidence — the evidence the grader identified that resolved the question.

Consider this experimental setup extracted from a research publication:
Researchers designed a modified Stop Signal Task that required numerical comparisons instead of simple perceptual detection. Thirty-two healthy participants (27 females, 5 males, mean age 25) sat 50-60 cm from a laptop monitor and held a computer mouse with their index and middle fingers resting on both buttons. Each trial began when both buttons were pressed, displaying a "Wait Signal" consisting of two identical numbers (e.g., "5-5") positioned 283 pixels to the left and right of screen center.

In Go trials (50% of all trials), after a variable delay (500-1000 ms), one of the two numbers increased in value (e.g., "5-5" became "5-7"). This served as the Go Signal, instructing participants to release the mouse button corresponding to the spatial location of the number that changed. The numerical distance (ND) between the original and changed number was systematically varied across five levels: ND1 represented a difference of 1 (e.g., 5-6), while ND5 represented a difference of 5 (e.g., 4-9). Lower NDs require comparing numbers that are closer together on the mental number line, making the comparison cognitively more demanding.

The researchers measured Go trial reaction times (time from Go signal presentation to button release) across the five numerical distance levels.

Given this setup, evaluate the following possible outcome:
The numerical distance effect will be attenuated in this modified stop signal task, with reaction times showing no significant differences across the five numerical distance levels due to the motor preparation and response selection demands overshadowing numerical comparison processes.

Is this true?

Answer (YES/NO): NO